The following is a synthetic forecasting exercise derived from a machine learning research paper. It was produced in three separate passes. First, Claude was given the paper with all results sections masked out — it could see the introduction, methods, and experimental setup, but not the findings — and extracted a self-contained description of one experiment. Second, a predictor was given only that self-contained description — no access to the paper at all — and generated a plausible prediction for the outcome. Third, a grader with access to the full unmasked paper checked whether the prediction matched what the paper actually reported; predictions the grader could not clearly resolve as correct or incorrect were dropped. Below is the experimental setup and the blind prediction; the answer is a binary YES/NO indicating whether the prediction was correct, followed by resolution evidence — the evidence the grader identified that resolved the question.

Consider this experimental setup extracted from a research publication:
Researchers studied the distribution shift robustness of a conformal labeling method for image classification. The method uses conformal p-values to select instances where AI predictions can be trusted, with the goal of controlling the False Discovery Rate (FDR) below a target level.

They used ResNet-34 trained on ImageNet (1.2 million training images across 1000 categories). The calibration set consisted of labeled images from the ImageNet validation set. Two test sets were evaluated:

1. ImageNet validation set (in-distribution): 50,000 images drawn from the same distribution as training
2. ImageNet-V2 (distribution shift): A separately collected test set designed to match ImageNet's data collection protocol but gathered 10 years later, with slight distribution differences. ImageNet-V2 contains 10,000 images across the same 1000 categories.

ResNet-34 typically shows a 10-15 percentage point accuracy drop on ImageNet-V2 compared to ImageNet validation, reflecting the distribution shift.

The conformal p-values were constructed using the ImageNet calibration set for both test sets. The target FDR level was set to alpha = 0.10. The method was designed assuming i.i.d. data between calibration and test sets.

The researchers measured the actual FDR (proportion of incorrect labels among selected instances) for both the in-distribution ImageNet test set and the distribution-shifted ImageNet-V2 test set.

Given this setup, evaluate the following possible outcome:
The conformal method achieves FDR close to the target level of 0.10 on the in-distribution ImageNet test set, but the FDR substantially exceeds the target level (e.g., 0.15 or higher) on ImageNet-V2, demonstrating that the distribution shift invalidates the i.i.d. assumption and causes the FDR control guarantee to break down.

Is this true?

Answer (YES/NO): NO